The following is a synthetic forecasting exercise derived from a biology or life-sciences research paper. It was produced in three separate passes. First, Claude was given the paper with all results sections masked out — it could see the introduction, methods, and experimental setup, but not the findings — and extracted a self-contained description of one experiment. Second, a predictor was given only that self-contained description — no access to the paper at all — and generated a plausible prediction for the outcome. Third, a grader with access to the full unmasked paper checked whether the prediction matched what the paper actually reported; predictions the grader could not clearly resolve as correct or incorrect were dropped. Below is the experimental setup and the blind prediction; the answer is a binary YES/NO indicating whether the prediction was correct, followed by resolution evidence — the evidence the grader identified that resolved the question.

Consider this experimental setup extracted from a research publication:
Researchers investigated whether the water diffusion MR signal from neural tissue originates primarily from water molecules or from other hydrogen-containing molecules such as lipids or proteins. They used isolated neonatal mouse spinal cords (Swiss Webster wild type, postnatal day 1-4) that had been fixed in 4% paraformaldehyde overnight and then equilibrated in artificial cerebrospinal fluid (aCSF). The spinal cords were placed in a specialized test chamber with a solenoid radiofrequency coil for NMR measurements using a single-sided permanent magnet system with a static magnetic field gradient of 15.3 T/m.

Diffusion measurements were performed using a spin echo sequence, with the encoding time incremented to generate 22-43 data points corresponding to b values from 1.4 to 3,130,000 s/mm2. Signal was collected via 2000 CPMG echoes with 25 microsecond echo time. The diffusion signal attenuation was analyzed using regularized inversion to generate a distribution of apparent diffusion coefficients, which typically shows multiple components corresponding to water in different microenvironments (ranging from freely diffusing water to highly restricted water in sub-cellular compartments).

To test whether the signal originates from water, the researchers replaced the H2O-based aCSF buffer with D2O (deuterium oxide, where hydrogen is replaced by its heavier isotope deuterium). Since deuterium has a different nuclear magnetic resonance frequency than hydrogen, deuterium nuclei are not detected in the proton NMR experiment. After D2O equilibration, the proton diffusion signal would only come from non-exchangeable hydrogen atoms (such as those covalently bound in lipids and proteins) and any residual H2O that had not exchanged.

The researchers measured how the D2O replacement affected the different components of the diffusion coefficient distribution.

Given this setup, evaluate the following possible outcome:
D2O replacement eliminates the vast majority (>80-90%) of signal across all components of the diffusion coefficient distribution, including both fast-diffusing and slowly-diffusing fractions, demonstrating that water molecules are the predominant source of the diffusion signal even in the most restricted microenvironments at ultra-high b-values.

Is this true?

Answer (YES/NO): YES